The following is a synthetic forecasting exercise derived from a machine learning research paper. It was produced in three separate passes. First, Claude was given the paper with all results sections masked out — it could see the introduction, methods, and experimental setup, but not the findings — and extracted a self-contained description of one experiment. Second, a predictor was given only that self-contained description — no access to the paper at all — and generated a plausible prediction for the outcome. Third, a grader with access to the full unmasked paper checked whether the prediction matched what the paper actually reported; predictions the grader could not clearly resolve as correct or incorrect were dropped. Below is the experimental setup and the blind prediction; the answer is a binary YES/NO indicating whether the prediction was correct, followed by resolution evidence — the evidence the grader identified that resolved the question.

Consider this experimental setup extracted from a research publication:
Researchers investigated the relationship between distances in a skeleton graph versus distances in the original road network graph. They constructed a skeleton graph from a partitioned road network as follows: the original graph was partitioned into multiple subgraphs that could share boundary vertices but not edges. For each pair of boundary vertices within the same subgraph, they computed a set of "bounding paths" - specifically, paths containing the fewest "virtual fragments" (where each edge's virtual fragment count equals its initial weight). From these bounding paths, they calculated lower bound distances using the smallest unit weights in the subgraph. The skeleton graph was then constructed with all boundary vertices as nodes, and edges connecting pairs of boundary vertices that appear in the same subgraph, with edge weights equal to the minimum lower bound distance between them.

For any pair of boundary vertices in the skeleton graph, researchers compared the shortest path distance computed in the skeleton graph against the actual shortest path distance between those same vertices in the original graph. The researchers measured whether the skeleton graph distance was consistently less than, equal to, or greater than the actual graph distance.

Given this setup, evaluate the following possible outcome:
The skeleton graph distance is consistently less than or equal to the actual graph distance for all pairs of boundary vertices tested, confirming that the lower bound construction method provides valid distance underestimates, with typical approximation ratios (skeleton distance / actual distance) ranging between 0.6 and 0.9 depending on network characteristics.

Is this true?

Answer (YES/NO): NO